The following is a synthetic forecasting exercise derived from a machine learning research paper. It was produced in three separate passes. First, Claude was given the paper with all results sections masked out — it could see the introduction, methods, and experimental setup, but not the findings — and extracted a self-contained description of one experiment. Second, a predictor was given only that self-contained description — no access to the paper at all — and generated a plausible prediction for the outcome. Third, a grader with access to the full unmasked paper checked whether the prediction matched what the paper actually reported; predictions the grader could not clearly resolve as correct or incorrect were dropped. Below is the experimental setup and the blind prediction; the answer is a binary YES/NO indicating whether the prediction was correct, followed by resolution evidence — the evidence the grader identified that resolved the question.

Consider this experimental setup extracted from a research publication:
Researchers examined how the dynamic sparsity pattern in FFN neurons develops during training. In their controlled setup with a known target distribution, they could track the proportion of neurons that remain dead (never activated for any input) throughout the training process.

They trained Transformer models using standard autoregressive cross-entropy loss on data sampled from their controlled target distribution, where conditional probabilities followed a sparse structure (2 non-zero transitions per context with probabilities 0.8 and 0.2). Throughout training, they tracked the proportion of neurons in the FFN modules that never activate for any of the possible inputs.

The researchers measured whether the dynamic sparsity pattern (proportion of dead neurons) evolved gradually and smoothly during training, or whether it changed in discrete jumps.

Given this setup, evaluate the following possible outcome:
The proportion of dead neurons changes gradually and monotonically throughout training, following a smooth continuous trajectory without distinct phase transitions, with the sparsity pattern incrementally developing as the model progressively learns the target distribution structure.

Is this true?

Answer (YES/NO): NO